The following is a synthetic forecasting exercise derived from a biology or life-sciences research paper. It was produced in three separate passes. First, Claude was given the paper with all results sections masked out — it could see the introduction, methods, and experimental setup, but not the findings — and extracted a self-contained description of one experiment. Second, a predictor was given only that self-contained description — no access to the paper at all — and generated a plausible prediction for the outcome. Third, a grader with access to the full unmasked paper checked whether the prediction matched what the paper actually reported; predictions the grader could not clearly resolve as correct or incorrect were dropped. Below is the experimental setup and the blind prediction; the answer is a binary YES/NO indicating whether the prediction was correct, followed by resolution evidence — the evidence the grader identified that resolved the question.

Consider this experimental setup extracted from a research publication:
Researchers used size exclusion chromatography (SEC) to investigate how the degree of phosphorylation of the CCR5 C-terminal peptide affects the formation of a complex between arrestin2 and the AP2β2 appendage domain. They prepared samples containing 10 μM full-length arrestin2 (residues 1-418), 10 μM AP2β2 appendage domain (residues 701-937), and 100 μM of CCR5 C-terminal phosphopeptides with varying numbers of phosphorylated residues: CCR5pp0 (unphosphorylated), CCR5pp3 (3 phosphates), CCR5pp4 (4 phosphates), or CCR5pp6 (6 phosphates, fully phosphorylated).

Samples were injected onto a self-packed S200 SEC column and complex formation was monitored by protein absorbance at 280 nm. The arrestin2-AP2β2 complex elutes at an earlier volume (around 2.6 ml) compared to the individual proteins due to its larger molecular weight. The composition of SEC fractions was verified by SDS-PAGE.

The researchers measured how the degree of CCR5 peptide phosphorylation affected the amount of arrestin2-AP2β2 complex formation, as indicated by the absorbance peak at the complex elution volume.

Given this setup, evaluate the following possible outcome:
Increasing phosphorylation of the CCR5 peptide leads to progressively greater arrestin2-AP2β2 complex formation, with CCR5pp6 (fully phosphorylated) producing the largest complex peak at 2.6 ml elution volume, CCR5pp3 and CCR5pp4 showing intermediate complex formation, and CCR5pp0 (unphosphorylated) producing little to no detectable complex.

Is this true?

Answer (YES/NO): YES